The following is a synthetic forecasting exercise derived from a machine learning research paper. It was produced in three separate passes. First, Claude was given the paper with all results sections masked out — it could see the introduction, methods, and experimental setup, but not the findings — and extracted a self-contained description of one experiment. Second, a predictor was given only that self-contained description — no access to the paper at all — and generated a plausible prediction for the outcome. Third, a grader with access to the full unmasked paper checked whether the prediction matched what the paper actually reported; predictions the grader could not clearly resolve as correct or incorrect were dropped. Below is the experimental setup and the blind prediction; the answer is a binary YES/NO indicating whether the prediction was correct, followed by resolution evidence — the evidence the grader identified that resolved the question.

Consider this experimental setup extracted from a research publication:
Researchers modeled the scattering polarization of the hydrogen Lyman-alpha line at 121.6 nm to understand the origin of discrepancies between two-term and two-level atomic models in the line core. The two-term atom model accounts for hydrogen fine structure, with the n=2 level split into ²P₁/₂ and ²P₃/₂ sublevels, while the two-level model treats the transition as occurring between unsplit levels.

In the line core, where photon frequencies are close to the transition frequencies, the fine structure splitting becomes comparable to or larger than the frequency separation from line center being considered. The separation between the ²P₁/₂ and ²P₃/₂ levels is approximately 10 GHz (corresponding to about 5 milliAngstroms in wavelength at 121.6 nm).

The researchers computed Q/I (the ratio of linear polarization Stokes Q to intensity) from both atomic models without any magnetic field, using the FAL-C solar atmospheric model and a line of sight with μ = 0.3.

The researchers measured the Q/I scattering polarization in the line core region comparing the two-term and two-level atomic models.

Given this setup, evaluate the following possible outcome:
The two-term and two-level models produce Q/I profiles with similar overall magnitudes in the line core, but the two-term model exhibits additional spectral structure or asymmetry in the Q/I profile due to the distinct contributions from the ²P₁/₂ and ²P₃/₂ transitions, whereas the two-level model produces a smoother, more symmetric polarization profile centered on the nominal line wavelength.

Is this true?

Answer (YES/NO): NO